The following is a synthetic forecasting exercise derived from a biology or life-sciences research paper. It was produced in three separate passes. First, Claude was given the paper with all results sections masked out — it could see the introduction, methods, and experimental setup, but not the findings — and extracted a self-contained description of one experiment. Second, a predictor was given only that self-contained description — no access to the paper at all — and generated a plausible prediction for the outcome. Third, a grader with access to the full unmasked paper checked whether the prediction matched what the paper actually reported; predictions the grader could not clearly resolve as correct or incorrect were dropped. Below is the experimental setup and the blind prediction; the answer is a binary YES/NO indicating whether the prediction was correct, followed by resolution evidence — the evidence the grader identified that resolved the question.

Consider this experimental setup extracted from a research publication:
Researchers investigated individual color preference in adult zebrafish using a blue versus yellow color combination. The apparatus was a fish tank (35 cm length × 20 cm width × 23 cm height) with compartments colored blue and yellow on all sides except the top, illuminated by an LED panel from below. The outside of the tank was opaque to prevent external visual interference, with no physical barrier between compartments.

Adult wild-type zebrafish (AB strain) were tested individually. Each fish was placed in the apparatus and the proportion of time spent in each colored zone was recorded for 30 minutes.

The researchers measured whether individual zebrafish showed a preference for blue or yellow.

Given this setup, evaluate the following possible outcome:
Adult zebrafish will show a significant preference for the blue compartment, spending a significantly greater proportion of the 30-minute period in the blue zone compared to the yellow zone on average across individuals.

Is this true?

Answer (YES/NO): NO